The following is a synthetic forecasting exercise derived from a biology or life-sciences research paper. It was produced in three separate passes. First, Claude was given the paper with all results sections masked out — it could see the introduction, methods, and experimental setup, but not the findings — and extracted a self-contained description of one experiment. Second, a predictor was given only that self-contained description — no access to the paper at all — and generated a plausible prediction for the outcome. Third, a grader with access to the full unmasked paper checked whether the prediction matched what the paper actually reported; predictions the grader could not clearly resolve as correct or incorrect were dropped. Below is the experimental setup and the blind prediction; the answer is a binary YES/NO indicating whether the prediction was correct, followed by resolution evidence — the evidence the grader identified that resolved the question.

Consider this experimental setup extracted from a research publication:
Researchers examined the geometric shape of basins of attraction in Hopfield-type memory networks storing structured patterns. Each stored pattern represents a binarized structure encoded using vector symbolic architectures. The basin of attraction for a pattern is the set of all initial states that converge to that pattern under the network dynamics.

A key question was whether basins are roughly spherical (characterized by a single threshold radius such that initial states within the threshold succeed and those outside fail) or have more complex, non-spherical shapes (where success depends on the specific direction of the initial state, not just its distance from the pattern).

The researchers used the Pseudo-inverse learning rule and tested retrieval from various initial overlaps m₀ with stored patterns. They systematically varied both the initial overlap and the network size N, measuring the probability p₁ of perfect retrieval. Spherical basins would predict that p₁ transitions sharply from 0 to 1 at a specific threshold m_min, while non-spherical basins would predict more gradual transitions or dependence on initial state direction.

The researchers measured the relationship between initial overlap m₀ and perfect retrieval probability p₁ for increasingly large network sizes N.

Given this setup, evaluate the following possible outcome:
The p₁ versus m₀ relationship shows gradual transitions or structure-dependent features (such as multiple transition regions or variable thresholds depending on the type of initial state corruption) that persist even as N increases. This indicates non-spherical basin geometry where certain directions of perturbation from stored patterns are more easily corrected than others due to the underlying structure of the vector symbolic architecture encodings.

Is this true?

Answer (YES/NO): NO